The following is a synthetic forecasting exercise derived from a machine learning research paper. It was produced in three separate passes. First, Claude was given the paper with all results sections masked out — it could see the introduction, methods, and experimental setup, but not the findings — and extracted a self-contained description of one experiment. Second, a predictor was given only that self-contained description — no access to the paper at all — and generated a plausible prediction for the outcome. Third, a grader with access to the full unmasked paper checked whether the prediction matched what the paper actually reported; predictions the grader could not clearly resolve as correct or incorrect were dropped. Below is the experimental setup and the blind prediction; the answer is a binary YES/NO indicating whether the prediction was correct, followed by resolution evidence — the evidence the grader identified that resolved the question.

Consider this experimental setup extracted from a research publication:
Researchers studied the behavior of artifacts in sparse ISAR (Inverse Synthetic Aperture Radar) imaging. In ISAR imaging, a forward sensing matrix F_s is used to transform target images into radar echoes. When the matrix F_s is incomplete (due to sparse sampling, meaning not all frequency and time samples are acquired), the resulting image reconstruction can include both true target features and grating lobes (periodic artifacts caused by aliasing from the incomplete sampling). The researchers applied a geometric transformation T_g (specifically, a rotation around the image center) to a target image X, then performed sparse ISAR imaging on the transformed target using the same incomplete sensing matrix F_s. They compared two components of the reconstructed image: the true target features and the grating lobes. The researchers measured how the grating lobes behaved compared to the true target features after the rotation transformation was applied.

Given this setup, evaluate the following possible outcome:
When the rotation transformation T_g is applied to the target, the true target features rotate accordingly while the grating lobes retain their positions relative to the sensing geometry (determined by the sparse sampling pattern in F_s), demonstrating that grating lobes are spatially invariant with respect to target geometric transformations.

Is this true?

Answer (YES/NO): YES